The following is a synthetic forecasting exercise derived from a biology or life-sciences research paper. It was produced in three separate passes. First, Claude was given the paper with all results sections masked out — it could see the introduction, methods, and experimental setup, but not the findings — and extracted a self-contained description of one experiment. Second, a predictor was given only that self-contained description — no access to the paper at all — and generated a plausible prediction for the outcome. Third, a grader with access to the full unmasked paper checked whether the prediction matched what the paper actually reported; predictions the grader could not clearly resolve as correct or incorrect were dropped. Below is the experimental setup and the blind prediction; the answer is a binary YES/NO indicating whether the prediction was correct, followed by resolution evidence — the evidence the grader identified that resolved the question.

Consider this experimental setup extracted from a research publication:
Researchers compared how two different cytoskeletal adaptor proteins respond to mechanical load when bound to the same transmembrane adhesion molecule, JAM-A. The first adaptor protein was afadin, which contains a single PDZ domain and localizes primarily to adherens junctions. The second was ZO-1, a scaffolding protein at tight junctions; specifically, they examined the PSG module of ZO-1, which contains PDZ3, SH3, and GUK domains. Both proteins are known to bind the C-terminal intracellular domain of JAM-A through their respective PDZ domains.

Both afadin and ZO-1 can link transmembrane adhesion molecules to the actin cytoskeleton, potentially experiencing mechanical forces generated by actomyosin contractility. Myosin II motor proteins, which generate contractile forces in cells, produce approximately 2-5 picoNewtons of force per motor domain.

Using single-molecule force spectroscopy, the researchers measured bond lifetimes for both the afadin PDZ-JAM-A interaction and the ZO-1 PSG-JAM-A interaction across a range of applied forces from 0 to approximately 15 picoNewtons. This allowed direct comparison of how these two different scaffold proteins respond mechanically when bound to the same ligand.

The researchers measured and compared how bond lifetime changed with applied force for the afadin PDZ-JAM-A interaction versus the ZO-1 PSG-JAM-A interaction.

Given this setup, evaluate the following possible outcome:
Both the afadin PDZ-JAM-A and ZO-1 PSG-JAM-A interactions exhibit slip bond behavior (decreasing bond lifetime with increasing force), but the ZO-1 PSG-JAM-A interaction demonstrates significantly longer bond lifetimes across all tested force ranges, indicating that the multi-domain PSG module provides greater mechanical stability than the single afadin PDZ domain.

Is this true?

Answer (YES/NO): NO